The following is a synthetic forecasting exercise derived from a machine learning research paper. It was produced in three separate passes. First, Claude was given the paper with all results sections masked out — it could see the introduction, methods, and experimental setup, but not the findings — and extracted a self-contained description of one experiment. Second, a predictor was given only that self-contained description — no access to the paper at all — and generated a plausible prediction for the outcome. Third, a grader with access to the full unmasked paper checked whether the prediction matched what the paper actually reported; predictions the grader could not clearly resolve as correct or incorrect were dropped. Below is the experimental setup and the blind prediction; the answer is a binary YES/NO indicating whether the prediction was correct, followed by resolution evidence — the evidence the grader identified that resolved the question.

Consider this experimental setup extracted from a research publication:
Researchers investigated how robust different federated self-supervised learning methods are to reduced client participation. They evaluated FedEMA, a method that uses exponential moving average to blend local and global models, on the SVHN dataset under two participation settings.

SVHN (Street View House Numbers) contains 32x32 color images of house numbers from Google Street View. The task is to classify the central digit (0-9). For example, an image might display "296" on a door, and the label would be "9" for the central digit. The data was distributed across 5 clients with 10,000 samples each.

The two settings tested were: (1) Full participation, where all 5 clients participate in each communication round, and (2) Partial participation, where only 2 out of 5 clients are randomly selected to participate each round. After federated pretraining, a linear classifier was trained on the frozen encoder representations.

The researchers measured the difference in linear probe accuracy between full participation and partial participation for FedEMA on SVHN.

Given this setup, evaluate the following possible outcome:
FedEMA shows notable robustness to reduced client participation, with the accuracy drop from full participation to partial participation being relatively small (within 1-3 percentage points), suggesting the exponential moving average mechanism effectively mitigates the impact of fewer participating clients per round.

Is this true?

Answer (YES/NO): YES